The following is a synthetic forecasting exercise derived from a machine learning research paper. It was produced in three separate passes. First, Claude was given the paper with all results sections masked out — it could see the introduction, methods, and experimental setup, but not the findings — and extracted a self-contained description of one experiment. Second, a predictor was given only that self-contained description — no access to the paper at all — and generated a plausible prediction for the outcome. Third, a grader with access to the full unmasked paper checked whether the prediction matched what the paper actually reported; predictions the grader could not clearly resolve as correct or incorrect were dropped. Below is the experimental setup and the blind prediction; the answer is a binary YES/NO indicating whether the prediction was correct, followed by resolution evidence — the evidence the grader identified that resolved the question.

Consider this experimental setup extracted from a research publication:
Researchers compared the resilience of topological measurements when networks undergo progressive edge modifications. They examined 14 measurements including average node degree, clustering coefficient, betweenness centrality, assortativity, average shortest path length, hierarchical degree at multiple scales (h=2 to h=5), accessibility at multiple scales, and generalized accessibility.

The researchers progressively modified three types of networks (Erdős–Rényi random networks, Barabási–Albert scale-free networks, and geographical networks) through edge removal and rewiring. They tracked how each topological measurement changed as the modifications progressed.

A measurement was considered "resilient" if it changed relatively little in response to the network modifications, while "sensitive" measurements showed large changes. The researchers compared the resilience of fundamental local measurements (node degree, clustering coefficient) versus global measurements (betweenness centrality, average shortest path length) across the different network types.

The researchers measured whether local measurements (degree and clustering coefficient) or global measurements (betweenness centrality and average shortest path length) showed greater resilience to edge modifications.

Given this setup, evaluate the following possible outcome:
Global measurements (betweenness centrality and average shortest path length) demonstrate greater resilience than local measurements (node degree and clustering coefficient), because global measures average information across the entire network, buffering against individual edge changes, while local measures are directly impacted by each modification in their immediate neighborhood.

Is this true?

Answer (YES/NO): NO